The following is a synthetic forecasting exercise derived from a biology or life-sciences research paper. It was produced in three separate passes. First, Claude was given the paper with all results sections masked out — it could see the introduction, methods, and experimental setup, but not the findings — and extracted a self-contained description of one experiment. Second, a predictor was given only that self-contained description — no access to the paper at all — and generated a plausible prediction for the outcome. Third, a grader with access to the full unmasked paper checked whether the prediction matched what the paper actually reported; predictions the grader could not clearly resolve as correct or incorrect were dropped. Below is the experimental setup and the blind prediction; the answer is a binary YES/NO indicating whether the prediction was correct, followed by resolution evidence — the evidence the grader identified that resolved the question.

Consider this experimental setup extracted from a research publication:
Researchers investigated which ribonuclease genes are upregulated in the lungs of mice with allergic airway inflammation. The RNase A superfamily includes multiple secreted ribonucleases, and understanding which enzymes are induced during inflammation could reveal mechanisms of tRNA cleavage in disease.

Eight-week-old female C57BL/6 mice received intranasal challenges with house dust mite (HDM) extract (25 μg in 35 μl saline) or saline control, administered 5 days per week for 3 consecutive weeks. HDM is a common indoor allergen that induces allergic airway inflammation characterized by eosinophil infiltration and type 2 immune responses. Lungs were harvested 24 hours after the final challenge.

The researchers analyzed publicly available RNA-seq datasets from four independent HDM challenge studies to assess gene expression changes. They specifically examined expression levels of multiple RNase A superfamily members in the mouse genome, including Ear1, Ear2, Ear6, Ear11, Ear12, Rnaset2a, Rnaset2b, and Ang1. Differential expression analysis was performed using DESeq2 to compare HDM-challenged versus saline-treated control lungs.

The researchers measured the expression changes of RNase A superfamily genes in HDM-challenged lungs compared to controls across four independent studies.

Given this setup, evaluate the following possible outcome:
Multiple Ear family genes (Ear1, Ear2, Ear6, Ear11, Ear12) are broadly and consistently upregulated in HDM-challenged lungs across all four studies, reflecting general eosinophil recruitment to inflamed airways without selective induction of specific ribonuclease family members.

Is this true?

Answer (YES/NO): NO